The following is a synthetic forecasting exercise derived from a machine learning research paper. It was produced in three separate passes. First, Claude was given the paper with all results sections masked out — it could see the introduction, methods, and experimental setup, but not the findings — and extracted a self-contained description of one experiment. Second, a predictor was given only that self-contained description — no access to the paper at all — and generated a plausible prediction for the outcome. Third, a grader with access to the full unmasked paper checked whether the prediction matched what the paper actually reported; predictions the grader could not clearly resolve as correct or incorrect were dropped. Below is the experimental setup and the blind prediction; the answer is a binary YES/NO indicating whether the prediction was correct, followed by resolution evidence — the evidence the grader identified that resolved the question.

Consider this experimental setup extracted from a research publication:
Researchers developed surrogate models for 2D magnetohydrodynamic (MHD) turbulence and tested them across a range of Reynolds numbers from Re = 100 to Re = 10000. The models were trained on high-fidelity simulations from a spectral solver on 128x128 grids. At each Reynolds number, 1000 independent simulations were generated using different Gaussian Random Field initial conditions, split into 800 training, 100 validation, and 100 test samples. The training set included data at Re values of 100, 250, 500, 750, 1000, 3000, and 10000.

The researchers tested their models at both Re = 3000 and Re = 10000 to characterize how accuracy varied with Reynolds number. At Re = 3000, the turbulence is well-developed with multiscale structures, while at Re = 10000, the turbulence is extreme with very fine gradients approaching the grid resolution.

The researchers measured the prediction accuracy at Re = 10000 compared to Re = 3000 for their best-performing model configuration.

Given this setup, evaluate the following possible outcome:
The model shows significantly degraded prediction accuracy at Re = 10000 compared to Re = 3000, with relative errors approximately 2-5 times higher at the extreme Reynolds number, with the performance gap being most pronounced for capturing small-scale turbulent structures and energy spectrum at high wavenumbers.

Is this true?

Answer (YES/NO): NO